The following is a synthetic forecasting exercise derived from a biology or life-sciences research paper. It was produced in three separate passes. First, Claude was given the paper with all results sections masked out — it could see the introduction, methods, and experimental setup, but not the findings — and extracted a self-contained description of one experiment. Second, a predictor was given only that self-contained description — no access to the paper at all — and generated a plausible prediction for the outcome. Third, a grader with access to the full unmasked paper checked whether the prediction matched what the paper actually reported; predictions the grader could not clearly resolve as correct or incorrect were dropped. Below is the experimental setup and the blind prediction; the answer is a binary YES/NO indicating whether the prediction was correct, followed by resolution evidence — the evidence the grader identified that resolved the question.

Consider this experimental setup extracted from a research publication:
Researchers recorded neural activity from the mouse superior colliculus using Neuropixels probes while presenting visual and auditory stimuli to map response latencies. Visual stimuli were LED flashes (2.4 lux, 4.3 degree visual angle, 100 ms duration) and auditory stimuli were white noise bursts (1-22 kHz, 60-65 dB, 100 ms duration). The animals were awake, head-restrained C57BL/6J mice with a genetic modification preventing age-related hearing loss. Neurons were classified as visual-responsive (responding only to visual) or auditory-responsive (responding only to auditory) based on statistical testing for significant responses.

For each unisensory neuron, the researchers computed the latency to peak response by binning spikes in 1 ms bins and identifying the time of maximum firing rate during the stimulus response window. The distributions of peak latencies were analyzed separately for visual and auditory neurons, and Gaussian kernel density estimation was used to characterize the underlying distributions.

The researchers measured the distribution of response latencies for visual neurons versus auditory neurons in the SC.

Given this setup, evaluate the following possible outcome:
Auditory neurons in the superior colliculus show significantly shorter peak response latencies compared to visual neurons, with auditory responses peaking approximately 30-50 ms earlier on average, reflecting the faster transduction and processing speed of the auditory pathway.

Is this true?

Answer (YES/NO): YES